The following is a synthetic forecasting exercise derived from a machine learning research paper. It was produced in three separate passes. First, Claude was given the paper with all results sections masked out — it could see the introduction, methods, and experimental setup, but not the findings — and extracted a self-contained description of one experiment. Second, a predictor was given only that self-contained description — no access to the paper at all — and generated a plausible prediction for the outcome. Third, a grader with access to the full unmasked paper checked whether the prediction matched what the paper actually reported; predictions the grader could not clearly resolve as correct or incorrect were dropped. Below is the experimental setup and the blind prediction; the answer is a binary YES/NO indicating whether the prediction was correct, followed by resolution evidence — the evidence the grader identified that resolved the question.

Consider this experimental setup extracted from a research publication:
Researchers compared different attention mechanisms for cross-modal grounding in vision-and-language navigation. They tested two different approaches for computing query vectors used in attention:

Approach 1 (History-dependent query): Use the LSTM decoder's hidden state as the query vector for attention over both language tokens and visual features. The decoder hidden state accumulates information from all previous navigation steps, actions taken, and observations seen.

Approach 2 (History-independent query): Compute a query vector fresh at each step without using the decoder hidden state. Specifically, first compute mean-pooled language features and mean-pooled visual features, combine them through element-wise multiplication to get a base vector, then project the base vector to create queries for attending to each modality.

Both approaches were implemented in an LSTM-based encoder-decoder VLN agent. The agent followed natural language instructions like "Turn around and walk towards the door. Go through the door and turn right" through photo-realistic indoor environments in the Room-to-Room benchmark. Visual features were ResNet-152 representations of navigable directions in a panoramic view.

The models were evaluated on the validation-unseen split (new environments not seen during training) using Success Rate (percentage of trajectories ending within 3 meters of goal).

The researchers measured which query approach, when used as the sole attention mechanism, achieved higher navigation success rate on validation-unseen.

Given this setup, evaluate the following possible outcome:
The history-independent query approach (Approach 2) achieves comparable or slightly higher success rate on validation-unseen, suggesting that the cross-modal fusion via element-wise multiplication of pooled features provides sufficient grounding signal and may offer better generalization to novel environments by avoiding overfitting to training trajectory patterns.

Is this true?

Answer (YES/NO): YES